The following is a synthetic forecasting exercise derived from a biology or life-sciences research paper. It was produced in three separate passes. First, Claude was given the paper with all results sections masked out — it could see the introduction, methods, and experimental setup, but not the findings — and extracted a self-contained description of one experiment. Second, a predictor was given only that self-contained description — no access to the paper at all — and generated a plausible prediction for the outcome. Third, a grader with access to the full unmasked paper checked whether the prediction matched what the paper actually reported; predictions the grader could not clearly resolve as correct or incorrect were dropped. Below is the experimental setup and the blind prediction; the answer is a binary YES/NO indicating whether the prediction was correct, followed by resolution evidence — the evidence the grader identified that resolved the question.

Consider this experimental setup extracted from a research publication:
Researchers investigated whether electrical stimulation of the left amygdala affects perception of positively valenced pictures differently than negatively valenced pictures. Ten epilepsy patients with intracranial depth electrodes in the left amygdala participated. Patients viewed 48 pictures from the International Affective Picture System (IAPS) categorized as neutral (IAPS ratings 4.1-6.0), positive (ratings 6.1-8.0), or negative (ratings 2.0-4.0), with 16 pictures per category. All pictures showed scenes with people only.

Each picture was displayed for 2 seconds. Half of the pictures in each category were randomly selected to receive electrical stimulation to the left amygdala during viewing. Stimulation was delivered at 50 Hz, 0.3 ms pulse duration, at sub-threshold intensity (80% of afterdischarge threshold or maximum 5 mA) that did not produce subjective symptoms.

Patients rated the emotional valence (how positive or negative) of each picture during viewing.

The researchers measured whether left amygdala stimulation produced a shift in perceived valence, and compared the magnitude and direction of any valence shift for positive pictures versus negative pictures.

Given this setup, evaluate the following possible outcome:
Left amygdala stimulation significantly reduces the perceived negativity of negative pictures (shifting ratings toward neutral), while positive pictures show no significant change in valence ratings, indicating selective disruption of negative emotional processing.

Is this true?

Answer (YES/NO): NO